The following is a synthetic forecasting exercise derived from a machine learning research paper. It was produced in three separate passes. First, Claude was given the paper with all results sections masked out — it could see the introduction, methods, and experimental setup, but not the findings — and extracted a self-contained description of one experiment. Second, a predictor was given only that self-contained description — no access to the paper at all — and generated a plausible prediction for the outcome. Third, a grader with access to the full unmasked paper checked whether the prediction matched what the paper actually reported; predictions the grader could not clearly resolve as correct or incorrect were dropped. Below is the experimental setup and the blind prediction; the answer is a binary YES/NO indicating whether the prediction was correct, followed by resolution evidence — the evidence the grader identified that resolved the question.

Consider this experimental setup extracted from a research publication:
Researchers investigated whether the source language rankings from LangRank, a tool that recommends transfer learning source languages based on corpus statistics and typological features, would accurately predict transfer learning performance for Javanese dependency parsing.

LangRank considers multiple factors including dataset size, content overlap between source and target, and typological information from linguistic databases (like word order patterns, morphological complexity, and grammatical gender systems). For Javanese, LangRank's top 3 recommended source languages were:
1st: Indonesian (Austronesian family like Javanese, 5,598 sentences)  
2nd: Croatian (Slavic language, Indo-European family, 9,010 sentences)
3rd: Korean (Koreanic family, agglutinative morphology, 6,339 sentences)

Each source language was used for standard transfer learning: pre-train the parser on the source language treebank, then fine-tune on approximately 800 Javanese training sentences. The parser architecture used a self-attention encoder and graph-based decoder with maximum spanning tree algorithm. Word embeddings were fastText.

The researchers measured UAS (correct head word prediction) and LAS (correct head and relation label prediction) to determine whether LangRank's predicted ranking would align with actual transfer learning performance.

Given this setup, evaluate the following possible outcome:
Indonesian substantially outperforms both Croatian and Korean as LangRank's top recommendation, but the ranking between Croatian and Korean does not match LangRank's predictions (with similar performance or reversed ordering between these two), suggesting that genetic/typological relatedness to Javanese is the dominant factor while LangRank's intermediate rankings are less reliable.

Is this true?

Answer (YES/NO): NO